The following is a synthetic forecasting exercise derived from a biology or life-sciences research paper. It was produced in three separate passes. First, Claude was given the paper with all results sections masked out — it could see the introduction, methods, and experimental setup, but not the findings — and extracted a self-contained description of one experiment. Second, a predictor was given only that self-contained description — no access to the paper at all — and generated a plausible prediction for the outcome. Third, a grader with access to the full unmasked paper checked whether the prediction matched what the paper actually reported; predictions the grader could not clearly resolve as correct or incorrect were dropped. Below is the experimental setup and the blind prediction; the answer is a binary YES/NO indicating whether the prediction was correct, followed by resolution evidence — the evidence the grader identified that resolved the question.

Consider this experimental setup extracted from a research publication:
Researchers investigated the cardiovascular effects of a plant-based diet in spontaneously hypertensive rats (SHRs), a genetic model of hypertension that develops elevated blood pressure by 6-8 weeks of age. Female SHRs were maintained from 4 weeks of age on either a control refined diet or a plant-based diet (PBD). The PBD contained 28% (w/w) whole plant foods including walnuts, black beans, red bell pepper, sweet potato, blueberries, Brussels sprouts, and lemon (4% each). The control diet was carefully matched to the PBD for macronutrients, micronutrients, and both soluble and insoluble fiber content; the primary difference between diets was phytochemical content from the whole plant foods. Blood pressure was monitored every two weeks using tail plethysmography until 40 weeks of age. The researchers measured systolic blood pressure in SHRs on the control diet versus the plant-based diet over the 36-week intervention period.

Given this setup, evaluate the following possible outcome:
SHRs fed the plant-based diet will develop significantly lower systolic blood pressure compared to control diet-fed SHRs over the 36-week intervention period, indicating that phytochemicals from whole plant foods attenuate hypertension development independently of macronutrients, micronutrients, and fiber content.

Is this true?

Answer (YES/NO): NO